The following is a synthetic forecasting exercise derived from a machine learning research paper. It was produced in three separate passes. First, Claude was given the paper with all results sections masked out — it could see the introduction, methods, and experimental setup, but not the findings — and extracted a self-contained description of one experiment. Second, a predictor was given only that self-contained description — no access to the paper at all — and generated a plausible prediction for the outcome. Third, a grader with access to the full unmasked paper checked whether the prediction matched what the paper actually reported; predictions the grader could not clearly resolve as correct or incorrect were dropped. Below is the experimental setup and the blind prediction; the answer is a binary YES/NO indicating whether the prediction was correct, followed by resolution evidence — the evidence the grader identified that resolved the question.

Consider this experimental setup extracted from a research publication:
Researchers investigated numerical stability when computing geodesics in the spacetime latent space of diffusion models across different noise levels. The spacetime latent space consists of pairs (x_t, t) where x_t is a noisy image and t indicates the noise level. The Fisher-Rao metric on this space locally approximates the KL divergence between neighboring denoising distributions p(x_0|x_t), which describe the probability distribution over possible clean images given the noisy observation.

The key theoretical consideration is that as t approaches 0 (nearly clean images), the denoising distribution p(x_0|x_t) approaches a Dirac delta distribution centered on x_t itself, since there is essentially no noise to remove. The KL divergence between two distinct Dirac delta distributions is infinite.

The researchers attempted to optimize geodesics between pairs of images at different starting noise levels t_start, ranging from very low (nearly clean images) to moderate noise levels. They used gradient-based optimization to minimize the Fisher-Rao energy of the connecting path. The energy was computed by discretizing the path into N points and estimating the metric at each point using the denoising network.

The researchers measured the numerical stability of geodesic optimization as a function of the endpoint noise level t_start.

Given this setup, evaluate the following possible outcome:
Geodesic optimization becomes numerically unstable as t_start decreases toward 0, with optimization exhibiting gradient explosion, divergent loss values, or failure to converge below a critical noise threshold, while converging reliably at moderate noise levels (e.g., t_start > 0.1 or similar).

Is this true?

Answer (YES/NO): YES